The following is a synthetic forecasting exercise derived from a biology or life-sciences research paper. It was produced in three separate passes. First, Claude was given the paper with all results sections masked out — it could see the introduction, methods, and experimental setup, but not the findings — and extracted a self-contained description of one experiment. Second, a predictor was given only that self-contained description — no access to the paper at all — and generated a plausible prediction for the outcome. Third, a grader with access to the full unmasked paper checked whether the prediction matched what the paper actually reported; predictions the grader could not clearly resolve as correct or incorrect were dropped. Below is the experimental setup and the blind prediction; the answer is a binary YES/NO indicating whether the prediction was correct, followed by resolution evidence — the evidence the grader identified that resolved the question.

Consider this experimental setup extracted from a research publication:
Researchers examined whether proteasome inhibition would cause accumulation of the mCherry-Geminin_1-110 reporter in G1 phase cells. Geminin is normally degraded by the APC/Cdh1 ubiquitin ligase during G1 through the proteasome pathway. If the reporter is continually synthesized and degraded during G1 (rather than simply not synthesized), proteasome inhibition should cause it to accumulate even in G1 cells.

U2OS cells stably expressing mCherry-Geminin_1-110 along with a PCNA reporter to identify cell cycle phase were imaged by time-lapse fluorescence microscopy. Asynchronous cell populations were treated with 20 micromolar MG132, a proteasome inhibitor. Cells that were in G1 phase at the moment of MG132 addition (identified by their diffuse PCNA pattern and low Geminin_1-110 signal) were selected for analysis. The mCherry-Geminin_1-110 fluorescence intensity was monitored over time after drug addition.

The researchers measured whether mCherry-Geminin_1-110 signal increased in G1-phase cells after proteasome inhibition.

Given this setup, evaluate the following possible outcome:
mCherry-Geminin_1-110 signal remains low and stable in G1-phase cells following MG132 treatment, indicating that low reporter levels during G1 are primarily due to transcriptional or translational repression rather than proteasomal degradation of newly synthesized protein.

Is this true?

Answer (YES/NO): NO